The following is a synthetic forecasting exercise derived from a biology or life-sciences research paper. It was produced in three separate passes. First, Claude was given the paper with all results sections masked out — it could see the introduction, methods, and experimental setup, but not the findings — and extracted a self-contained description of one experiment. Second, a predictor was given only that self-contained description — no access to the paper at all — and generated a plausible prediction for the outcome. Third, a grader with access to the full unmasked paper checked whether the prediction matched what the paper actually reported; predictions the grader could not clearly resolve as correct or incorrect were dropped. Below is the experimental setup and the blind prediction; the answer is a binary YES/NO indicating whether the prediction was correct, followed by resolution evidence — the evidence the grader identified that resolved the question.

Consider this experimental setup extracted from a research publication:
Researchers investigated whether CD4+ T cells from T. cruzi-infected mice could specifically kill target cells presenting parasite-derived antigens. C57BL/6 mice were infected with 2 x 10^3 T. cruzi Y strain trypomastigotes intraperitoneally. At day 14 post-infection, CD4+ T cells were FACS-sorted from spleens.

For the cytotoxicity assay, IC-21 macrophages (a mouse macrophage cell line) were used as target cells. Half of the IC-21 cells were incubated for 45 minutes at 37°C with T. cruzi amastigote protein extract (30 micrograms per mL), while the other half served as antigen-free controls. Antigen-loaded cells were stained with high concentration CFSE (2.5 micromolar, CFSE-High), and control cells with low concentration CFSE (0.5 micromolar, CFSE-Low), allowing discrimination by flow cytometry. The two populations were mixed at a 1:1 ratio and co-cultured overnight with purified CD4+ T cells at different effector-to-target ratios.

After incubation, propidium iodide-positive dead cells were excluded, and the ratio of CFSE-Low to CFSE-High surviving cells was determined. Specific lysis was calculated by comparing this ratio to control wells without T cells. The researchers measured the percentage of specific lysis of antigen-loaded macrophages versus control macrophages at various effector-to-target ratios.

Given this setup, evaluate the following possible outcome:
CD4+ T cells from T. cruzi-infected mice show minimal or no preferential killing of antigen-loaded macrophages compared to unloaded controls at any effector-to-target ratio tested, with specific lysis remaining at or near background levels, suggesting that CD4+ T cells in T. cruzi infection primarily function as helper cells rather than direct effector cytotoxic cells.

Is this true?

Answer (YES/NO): NO